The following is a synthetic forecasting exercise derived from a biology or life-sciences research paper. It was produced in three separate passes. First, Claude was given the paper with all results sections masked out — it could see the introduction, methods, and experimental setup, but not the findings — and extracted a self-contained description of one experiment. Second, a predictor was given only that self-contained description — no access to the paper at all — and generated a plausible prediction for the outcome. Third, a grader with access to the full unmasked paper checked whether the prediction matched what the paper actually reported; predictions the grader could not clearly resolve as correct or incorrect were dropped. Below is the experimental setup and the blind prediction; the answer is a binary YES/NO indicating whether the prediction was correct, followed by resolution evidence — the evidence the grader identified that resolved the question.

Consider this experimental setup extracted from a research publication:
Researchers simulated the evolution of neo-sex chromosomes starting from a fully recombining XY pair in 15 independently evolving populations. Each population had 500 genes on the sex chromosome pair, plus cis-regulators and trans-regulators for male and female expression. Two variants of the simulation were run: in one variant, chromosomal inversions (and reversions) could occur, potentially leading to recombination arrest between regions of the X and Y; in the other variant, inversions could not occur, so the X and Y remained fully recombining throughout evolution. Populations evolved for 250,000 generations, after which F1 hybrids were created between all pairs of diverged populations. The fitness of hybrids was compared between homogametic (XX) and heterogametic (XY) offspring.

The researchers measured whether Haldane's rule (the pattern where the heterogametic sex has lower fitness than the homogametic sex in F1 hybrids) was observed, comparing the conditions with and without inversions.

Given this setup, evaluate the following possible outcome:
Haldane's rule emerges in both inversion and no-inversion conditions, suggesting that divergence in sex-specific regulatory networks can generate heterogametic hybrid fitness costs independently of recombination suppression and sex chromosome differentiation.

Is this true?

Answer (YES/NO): NO